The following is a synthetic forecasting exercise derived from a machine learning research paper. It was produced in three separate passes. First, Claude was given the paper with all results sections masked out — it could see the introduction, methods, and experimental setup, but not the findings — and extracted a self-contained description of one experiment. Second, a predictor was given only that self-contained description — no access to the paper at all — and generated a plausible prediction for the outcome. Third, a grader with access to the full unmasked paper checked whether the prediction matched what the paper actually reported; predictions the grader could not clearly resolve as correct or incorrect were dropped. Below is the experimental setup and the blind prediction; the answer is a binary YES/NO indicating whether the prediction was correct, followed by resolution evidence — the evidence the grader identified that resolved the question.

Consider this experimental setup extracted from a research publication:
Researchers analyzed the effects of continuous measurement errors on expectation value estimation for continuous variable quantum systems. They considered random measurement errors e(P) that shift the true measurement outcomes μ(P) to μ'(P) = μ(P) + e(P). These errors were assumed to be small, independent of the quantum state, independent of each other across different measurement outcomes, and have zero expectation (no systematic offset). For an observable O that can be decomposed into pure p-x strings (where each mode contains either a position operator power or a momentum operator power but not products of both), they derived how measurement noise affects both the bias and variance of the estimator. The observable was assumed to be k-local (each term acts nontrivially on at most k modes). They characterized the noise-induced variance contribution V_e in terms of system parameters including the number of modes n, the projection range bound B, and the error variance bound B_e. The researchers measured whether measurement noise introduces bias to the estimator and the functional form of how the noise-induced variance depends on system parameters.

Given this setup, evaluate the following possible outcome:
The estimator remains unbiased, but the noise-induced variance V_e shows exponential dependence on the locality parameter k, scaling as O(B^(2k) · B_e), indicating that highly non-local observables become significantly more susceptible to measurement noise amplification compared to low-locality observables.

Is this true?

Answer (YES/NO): NO